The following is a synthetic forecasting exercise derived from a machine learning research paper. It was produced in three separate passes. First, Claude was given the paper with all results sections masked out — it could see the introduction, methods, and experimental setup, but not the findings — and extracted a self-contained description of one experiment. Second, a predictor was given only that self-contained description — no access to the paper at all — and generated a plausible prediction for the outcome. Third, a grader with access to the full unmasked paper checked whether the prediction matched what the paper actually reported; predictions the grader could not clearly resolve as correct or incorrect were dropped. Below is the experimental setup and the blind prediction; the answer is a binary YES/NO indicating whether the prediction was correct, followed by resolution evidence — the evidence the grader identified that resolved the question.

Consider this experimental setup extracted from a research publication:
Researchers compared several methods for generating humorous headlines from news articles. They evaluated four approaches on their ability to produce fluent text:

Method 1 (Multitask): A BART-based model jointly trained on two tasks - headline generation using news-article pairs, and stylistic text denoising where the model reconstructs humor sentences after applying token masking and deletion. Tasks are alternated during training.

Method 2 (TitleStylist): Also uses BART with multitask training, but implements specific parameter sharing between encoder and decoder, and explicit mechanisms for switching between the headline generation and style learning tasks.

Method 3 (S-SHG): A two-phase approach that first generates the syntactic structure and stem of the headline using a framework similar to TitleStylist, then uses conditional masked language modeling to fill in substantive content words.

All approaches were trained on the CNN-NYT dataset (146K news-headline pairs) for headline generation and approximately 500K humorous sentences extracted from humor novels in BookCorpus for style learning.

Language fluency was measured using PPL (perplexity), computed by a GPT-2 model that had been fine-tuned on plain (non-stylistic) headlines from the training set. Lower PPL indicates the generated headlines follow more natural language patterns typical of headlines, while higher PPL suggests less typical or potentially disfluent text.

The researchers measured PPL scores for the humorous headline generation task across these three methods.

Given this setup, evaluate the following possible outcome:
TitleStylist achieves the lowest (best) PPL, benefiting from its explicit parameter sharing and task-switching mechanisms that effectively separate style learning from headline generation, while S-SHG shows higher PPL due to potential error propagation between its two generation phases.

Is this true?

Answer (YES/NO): YES